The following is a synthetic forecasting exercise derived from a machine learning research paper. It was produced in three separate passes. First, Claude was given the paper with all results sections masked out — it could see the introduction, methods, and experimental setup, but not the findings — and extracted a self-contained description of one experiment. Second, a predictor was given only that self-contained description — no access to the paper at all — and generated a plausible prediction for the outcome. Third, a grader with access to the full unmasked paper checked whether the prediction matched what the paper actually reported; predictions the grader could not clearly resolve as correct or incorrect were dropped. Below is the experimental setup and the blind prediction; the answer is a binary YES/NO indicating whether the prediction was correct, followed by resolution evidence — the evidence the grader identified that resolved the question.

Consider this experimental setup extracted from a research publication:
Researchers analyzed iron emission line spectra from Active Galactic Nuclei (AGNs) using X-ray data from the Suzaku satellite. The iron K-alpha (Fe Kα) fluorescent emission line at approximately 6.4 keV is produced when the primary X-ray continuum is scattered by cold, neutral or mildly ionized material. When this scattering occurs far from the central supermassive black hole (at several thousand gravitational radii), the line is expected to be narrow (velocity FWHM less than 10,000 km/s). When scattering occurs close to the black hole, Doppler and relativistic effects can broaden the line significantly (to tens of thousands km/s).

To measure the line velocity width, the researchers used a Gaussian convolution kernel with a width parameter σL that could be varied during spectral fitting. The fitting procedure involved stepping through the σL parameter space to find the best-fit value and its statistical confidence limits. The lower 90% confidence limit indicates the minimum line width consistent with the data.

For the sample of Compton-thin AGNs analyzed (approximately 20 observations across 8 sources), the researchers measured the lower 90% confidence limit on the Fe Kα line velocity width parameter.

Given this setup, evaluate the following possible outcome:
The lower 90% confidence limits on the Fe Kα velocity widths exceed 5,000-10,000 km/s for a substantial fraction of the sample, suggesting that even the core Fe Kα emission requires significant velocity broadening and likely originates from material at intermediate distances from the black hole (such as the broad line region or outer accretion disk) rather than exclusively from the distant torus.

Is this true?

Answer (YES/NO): NO